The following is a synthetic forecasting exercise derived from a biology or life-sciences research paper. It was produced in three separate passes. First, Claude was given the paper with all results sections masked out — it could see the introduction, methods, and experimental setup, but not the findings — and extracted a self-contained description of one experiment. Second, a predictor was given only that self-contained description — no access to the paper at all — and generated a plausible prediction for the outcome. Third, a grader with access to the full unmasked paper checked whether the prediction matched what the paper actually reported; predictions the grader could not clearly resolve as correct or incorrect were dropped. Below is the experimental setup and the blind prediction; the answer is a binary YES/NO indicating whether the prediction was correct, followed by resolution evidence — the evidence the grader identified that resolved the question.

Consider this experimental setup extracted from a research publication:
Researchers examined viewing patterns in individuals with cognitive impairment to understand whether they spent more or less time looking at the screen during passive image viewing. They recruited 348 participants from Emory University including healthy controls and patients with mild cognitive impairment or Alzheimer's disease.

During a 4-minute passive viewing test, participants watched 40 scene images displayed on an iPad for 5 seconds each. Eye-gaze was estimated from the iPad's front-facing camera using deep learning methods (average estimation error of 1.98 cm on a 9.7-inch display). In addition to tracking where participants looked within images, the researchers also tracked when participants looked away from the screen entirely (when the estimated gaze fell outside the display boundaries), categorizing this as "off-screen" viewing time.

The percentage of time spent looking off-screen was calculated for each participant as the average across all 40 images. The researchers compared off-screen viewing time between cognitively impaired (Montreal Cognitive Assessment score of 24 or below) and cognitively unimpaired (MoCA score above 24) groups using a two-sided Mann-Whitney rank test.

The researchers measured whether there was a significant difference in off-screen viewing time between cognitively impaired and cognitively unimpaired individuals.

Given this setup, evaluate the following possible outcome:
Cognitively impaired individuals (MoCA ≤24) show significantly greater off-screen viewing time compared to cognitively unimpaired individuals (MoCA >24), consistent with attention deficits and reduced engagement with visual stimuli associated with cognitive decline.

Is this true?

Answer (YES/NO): YES